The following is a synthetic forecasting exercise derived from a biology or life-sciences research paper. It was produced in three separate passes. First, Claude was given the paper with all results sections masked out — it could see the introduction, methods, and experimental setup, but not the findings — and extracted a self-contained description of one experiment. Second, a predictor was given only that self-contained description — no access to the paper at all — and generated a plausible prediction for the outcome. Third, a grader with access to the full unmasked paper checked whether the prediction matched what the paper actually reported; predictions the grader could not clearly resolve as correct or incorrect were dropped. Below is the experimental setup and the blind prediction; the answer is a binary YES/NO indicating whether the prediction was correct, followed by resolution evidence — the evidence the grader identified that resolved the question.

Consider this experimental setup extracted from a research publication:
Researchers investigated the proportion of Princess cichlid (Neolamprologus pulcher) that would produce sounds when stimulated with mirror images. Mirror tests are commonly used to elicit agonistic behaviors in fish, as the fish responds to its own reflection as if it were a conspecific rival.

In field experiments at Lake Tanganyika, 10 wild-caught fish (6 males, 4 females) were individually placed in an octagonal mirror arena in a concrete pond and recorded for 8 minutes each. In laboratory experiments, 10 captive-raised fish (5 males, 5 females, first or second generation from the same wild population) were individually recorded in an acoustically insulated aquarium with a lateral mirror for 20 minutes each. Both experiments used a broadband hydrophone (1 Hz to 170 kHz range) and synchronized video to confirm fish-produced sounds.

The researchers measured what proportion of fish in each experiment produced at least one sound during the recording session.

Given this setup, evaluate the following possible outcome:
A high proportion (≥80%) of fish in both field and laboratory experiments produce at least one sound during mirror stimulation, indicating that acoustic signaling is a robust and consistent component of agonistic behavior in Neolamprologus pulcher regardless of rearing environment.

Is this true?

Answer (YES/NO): NO